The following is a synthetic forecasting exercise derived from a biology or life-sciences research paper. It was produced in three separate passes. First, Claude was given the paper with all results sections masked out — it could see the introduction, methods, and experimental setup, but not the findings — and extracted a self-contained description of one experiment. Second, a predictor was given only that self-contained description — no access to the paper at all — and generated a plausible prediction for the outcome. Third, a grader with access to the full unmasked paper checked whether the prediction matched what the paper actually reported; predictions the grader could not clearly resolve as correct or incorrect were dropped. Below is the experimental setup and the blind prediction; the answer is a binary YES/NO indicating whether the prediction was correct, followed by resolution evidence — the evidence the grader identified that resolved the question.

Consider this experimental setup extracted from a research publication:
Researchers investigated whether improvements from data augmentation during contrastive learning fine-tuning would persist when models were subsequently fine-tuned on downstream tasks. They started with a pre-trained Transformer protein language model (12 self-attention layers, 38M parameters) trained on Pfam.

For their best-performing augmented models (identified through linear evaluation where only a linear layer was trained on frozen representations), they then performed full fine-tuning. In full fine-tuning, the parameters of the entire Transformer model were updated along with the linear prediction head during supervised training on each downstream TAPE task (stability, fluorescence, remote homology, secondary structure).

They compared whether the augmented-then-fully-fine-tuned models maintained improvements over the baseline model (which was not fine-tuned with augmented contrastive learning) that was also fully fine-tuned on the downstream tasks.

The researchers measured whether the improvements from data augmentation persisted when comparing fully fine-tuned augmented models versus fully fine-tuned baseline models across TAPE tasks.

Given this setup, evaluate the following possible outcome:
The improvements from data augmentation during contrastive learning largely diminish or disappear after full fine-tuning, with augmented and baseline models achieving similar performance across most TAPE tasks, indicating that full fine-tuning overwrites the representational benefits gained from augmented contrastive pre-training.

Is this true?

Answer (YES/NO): NO